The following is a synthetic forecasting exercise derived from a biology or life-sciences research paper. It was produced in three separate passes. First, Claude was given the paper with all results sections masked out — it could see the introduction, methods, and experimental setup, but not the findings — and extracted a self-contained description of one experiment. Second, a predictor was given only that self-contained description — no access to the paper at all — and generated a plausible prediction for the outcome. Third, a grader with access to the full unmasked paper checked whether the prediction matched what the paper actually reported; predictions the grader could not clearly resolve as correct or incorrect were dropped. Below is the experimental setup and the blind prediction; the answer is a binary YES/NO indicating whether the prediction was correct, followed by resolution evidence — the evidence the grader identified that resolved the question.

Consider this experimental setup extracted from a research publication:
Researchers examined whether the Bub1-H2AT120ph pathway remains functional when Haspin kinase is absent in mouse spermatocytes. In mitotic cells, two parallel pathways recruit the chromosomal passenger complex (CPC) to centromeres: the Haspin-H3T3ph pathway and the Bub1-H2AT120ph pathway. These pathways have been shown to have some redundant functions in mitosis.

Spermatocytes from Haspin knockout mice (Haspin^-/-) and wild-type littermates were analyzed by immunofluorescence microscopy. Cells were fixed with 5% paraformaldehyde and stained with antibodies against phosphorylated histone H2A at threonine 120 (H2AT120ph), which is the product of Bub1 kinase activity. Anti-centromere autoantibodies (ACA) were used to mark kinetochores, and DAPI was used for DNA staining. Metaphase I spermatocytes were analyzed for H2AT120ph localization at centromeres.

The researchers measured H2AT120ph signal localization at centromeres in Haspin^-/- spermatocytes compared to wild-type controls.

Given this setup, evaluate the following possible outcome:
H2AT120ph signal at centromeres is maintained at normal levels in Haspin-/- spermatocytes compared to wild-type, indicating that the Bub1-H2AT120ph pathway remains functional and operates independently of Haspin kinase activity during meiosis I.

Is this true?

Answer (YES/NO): YES